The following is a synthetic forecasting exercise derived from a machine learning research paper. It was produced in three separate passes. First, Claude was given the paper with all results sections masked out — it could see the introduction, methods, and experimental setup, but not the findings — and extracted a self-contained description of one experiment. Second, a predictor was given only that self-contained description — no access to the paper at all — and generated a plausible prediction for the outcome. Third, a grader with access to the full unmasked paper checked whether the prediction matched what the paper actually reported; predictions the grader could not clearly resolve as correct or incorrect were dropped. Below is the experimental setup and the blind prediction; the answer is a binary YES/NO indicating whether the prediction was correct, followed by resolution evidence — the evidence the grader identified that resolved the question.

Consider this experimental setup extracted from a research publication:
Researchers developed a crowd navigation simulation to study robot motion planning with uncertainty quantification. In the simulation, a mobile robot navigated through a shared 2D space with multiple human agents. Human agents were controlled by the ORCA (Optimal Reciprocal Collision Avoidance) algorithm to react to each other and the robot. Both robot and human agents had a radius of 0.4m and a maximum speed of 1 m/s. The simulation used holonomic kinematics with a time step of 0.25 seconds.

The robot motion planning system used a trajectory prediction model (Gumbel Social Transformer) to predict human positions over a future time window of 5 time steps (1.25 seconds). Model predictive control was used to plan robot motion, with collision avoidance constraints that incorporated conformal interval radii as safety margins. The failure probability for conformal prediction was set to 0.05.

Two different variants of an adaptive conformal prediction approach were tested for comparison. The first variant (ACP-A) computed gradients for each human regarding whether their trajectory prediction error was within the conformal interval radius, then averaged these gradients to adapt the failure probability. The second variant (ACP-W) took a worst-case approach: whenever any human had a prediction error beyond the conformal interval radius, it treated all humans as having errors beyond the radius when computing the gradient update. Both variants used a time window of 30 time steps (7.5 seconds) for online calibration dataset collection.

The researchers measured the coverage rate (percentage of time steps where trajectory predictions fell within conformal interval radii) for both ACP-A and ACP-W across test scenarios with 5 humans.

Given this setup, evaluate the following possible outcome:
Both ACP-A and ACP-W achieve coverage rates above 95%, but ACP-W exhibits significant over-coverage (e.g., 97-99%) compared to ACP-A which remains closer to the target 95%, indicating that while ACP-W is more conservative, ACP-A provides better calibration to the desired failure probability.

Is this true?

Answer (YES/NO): NO